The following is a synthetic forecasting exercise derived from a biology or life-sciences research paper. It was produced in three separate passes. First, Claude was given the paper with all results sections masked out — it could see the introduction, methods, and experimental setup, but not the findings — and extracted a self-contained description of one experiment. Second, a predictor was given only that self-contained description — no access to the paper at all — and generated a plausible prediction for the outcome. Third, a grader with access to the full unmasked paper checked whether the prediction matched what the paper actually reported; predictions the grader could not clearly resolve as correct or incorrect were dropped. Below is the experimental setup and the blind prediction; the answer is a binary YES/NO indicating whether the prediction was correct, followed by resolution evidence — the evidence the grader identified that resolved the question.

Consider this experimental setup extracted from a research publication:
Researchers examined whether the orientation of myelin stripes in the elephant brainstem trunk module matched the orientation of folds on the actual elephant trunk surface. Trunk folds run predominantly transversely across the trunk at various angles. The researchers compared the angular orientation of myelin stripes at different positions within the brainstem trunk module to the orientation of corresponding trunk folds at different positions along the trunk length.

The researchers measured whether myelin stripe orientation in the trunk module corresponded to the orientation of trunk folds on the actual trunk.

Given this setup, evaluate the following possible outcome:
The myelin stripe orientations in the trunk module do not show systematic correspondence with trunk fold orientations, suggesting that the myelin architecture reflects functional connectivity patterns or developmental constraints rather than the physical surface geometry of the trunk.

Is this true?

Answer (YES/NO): NO